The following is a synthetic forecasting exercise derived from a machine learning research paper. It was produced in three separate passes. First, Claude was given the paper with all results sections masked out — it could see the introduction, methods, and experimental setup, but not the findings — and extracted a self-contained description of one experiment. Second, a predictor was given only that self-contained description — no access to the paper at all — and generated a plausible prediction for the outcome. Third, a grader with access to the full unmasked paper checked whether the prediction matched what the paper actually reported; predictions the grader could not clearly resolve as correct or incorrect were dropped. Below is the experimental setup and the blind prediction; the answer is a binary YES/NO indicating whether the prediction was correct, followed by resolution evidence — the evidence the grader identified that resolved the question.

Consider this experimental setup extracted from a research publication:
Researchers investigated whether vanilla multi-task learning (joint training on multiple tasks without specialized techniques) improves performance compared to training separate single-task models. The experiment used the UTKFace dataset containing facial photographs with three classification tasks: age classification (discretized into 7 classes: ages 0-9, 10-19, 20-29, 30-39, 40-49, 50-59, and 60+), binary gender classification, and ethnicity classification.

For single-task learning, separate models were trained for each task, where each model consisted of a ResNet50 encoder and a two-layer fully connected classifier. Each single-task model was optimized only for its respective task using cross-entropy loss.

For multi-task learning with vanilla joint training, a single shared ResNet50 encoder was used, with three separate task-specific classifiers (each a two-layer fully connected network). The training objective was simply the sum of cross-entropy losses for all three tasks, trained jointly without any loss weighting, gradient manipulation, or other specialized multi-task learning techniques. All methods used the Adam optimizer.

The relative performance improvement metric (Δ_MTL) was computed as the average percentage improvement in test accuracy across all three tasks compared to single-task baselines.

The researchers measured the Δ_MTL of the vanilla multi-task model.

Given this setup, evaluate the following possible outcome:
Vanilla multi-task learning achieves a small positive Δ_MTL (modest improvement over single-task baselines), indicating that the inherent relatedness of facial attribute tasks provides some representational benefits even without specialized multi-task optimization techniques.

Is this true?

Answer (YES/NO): YES